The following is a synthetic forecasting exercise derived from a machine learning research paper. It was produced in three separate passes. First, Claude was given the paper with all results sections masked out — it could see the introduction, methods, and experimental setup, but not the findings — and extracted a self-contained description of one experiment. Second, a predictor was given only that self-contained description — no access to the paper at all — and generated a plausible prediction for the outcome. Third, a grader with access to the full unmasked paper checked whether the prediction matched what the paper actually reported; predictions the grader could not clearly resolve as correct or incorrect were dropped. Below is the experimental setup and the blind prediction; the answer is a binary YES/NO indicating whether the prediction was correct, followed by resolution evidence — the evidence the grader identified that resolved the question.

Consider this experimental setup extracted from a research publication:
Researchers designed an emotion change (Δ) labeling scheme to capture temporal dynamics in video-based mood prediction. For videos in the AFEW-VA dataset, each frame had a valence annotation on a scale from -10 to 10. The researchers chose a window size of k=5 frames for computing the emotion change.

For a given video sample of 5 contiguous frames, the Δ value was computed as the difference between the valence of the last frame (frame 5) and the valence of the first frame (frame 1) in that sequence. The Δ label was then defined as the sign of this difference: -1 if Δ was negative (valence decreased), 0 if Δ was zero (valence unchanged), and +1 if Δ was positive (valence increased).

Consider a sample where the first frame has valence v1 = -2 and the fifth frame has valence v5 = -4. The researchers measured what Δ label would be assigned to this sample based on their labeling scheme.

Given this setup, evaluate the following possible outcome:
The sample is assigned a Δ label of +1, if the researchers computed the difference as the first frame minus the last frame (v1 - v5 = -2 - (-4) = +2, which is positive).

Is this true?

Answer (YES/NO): NO